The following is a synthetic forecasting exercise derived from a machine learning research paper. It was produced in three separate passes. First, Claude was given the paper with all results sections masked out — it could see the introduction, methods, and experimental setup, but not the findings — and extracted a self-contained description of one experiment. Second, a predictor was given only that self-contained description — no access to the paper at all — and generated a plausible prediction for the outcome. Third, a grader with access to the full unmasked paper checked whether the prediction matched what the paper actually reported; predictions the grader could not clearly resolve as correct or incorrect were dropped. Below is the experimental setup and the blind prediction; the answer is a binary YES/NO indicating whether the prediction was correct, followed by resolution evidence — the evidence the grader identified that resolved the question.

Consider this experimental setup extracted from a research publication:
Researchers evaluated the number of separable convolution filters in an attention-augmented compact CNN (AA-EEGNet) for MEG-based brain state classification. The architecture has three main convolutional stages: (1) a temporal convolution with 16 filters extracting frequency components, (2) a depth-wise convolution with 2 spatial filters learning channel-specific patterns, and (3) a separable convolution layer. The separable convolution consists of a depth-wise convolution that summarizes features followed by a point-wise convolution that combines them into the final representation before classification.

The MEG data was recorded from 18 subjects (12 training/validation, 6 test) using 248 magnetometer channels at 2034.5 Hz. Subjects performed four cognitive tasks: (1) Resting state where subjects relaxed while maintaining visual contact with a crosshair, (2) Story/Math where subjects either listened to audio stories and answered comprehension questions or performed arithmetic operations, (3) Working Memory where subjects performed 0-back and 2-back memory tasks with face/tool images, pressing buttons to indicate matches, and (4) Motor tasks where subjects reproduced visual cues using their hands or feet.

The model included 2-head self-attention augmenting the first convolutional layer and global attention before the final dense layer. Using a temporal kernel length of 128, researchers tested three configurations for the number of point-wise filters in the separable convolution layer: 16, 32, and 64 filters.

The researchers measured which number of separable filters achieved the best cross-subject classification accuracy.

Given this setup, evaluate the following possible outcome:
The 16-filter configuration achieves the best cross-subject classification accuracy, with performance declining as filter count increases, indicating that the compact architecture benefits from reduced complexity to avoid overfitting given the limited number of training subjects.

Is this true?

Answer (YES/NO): NO